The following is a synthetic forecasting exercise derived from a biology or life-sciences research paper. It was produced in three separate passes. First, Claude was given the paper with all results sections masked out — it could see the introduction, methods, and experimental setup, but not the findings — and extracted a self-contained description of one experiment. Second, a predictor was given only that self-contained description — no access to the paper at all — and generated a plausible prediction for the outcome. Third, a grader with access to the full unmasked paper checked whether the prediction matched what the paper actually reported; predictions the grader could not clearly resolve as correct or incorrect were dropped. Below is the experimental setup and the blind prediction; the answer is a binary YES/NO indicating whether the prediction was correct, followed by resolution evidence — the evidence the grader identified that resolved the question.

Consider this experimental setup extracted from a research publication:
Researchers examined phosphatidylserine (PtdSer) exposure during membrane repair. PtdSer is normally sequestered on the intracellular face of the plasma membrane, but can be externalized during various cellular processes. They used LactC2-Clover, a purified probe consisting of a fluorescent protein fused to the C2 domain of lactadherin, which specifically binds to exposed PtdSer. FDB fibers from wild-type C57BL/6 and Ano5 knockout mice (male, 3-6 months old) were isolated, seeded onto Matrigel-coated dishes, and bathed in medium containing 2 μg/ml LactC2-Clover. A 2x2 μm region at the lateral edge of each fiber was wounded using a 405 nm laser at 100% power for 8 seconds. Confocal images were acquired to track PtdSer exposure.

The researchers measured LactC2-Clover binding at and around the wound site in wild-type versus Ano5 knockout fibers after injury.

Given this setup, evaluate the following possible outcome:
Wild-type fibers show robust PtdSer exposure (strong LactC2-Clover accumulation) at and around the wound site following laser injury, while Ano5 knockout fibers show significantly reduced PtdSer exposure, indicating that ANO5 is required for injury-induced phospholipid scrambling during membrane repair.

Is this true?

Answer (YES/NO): NO